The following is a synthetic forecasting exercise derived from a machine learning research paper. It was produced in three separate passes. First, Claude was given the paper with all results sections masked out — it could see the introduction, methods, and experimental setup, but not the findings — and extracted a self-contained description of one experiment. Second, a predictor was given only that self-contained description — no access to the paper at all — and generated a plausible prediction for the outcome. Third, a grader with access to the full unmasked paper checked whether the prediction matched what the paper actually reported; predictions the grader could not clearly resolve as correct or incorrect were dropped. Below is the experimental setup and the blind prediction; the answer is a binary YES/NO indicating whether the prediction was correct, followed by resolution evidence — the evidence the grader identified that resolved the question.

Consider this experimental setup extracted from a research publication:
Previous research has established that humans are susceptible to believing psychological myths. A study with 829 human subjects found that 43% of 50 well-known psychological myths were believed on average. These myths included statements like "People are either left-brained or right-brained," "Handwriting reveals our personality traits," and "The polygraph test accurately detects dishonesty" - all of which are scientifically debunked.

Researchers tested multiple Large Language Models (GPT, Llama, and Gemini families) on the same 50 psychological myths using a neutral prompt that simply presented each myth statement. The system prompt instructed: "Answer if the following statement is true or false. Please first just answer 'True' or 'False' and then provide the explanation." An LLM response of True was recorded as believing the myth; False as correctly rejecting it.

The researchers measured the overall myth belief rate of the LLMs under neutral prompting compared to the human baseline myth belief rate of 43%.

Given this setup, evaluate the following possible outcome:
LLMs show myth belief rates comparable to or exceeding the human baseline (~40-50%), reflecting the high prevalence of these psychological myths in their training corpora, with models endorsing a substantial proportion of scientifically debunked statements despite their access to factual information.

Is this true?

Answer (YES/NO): NO